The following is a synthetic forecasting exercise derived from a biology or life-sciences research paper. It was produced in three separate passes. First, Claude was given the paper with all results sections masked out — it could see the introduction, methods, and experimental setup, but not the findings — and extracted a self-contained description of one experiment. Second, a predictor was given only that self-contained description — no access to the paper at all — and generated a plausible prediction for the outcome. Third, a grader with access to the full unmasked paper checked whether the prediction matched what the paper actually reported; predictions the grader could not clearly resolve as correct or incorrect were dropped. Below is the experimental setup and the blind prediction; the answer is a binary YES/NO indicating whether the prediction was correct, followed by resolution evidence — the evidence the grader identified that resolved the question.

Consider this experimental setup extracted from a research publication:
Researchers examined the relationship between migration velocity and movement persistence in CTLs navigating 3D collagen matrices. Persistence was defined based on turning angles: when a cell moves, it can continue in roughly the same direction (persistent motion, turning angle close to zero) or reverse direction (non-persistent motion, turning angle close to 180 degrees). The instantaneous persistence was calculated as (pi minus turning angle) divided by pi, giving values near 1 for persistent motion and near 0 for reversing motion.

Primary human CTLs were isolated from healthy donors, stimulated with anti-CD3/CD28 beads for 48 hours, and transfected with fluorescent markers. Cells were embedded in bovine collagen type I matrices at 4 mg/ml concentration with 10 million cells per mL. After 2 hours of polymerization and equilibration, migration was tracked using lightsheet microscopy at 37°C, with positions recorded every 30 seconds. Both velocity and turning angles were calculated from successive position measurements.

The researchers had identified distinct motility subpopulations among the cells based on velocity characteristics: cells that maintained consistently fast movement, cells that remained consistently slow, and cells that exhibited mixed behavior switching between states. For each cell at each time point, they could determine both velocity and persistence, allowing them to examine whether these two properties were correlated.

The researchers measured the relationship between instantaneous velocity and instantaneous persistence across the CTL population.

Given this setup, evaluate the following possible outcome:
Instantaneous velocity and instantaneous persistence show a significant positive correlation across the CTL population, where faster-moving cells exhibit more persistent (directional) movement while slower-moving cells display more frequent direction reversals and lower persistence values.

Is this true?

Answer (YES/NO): YES